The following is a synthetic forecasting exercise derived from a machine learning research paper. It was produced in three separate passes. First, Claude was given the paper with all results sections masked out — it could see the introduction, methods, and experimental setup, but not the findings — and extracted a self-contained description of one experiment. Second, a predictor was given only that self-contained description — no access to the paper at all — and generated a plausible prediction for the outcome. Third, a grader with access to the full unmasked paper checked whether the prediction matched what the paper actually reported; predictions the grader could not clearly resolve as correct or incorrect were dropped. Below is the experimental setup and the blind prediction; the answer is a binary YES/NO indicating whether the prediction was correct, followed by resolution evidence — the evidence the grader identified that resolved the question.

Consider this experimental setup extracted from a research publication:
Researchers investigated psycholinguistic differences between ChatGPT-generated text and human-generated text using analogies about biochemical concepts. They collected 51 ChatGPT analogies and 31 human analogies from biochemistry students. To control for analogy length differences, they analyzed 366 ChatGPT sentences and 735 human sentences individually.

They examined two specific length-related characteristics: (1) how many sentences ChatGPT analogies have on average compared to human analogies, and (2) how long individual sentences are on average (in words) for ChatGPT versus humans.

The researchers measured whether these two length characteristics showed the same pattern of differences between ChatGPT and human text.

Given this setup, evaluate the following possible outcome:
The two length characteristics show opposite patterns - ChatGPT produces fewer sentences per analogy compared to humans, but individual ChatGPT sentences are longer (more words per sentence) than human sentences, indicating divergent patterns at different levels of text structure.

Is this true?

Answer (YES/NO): NO